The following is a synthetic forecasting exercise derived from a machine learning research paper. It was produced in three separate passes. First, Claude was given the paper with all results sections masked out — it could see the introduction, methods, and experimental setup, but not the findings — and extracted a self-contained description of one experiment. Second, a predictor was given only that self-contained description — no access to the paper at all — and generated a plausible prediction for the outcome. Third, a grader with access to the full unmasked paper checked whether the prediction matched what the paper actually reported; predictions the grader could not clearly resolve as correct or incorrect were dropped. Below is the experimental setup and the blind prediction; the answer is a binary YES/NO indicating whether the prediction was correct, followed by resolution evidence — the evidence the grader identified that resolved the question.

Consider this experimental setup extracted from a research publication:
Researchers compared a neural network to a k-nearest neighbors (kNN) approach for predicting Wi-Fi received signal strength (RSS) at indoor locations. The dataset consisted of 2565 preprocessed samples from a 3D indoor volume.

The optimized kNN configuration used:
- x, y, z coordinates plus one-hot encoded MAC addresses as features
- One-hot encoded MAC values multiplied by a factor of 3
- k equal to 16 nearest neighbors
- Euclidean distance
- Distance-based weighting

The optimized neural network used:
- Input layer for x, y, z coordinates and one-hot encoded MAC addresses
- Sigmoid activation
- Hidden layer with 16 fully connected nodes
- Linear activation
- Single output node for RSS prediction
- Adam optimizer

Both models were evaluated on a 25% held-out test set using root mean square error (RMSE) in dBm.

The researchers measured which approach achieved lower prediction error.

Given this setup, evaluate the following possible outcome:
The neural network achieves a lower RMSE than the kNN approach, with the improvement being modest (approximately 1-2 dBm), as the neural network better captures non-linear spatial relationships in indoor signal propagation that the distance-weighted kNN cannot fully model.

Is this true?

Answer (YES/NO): NO